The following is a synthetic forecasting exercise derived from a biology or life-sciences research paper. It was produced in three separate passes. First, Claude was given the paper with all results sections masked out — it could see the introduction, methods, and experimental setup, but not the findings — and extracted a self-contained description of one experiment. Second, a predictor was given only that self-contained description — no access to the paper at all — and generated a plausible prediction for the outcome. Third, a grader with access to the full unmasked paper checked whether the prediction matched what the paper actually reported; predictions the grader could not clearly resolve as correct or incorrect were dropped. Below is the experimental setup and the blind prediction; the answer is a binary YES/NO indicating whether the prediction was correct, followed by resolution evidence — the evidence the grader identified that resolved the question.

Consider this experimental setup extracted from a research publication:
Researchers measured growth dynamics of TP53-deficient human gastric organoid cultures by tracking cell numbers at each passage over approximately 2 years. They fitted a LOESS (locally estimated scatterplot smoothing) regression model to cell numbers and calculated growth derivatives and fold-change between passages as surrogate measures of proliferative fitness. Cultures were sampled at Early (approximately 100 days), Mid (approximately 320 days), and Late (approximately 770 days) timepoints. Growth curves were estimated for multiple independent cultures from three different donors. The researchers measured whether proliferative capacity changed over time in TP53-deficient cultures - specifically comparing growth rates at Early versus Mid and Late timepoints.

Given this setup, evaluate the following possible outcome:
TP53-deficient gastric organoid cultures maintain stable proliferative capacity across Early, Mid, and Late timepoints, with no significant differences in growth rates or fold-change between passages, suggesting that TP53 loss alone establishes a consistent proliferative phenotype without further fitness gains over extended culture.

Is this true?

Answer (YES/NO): NO